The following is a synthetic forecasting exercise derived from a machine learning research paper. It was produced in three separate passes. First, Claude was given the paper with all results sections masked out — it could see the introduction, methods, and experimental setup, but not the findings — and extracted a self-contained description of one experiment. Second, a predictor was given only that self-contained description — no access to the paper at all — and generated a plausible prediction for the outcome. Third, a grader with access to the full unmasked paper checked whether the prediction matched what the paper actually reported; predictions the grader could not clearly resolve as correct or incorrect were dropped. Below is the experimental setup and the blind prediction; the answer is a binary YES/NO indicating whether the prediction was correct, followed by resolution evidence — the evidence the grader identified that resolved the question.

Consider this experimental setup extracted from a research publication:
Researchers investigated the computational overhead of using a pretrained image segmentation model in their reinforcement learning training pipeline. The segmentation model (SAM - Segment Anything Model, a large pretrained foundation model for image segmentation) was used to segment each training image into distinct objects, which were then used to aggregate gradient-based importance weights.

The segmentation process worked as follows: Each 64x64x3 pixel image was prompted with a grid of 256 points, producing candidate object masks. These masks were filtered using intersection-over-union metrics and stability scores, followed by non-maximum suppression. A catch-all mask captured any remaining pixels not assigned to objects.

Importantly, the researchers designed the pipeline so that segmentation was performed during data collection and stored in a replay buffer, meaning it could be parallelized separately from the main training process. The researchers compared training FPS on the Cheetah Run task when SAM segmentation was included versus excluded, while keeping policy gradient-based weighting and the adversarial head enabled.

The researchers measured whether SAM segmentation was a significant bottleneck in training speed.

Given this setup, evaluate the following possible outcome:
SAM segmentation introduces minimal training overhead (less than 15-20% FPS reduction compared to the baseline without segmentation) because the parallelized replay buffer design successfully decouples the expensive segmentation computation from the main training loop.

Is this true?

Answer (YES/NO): YES